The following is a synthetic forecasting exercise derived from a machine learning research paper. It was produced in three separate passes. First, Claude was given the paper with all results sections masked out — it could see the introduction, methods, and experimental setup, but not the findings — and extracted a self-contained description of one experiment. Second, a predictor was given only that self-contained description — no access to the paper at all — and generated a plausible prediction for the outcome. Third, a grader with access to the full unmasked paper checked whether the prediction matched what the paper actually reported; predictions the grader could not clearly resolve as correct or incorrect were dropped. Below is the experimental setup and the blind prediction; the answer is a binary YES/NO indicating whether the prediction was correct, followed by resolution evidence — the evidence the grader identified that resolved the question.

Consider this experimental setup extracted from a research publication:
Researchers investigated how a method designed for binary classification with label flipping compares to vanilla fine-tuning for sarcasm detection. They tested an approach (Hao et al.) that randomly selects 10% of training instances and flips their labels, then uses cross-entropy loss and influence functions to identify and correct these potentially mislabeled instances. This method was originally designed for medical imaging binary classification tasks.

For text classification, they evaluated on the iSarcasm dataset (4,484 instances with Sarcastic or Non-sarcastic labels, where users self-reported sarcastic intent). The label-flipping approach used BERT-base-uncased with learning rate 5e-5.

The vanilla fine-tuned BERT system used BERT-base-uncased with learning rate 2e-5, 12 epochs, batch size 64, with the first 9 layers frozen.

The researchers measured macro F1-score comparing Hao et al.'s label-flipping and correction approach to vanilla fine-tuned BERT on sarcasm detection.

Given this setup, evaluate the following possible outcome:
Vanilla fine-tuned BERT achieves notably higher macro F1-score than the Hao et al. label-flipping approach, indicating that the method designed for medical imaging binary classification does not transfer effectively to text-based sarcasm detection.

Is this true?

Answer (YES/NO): NO